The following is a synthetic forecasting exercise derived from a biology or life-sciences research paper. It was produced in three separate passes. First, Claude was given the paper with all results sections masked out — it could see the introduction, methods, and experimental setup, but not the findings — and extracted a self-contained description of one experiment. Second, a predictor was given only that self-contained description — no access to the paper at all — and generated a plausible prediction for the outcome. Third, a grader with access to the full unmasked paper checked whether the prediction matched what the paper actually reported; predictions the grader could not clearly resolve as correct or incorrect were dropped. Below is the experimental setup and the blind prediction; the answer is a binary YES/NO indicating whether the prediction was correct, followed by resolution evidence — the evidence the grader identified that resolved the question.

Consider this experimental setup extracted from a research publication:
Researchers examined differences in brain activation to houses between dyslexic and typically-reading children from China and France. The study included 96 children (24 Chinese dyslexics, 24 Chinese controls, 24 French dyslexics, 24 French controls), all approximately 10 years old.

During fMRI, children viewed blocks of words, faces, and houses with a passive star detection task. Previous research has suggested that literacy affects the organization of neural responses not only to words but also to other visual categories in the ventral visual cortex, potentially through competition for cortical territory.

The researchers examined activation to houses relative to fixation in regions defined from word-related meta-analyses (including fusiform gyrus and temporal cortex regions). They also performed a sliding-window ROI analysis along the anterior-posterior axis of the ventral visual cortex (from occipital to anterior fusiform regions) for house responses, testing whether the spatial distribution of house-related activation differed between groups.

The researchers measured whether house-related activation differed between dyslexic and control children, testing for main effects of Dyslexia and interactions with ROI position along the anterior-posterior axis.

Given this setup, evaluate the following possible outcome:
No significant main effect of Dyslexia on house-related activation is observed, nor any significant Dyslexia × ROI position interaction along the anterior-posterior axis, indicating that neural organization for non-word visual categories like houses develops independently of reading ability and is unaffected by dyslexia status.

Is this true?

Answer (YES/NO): NO